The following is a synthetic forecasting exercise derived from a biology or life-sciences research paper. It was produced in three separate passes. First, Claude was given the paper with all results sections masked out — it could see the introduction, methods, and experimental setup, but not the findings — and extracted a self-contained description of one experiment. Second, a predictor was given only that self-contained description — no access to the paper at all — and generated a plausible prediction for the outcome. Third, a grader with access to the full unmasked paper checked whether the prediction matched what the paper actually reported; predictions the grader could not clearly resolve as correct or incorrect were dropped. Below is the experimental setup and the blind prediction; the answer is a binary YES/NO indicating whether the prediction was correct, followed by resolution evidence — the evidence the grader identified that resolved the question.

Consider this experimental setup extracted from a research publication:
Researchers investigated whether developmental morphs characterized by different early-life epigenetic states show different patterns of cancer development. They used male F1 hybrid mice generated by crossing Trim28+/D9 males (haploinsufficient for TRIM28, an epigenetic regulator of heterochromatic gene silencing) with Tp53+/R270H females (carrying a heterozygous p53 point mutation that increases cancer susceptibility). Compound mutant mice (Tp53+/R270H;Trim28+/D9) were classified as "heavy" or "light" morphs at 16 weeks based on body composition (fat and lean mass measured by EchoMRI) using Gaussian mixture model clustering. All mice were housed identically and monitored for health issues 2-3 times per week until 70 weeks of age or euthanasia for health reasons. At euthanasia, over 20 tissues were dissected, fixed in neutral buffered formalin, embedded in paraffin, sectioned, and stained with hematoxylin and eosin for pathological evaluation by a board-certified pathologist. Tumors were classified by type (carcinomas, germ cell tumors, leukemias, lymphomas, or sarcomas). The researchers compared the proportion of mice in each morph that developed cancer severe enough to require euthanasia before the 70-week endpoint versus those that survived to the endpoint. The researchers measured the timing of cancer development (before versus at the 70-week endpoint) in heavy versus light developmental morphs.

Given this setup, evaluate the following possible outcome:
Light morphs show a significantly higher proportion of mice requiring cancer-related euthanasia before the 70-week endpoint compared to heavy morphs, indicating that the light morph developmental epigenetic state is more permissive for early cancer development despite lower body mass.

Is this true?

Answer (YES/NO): YES